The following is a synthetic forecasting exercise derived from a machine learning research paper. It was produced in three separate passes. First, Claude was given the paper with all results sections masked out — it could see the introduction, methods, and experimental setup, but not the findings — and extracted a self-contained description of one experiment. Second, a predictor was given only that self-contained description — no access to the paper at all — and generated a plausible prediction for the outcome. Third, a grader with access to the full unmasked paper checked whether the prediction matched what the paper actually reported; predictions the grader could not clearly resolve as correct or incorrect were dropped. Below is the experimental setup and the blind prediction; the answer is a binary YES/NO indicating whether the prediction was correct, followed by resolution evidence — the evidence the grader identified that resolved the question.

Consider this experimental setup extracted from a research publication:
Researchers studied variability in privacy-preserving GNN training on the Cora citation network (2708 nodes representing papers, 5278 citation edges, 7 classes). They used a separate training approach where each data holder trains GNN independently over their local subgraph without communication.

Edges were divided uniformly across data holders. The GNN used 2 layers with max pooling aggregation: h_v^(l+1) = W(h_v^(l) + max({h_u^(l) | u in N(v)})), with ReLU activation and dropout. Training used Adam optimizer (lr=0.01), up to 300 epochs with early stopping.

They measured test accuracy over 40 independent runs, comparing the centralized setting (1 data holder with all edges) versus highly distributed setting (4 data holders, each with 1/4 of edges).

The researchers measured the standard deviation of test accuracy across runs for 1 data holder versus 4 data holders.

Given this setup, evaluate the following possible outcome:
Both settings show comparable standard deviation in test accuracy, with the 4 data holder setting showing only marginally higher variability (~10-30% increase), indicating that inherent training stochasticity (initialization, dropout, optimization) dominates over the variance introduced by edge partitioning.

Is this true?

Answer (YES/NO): NO